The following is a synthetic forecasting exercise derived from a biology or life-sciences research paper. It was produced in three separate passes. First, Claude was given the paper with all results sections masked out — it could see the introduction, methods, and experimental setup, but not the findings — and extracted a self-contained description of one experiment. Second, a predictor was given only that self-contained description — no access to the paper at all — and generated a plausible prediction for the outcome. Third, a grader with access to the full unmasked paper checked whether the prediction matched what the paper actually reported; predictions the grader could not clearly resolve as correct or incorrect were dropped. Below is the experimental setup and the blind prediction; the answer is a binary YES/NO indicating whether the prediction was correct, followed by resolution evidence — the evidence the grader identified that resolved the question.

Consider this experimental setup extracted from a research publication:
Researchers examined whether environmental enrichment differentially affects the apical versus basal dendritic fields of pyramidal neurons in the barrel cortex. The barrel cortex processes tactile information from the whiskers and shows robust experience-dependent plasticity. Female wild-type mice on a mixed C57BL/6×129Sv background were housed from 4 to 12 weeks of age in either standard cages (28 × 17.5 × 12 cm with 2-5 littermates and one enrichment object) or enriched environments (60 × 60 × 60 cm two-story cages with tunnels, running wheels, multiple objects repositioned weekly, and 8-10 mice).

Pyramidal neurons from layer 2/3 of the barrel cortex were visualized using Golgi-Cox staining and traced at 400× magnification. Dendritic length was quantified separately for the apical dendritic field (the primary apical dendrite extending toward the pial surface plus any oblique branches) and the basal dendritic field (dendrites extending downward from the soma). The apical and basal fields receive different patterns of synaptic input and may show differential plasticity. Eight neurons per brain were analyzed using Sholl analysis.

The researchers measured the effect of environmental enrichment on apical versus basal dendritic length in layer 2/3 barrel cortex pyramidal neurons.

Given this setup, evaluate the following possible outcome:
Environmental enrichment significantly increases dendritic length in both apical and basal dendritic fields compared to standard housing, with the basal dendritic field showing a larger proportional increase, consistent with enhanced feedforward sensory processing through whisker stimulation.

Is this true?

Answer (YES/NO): NO